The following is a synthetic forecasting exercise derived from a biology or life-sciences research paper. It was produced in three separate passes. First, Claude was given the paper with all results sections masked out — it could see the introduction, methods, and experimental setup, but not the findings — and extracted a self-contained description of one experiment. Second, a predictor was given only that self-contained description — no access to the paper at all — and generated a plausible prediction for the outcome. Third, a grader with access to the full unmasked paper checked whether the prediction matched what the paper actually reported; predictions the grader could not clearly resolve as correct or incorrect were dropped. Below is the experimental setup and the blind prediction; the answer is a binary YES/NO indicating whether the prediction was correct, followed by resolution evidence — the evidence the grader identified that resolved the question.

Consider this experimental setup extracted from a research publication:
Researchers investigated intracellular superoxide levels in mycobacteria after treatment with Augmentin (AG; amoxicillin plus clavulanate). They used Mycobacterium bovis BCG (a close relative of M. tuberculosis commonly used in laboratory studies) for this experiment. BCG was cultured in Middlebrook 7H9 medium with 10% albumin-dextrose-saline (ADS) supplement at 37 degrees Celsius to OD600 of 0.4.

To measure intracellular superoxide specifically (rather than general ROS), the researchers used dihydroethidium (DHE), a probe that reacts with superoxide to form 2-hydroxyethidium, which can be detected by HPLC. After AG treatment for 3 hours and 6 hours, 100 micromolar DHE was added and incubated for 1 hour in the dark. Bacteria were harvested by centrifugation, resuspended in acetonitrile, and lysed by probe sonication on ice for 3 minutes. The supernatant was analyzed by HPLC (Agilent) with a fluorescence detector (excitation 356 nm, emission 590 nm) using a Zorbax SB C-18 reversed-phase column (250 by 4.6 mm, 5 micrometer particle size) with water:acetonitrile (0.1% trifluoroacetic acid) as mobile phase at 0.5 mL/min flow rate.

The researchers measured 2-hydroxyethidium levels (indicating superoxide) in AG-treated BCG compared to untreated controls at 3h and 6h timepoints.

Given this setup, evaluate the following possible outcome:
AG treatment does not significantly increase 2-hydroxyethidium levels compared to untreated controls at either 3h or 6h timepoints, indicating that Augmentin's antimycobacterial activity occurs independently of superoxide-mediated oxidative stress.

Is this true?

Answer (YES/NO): NO